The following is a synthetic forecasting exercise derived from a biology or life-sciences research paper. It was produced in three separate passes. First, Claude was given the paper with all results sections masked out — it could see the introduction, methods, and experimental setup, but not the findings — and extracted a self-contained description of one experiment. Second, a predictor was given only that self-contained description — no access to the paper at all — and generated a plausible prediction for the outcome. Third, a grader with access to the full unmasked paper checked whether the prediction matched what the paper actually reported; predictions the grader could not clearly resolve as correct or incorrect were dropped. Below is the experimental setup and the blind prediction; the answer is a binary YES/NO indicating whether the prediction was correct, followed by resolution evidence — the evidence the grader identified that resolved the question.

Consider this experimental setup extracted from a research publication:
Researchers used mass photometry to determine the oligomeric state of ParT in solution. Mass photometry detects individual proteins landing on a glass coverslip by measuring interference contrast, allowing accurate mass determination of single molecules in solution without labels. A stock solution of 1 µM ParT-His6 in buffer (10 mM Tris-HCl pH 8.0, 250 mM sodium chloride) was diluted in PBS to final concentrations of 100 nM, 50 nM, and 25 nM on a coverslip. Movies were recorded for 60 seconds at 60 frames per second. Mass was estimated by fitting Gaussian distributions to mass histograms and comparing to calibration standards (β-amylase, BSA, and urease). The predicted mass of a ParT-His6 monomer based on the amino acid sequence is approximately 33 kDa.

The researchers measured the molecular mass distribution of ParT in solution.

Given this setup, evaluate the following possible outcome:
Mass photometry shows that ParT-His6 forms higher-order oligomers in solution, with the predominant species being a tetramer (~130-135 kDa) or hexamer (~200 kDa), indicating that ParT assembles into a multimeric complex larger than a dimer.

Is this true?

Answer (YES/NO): NO